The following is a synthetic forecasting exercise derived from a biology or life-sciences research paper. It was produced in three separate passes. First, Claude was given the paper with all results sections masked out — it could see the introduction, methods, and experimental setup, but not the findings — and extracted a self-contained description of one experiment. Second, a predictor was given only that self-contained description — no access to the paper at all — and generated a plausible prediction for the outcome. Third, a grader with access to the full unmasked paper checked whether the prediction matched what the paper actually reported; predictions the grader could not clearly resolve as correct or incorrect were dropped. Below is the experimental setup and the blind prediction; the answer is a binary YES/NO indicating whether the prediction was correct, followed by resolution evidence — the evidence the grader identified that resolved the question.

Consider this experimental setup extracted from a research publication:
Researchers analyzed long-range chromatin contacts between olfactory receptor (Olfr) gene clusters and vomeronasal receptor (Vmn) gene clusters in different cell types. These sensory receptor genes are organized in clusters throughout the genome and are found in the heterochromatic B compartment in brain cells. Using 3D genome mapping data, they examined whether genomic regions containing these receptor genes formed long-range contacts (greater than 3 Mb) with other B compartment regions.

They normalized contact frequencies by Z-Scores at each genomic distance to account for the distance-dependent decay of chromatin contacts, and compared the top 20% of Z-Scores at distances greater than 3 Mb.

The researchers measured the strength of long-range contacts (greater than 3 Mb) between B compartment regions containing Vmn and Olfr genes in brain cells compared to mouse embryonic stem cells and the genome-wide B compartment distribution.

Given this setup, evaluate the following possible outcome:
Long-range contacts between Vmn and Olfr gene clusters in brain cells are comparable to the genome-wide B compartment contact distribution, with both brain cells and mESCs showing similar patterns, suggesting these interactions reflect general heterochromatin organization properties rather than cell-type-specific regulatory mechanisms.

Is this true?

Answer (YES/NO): NO